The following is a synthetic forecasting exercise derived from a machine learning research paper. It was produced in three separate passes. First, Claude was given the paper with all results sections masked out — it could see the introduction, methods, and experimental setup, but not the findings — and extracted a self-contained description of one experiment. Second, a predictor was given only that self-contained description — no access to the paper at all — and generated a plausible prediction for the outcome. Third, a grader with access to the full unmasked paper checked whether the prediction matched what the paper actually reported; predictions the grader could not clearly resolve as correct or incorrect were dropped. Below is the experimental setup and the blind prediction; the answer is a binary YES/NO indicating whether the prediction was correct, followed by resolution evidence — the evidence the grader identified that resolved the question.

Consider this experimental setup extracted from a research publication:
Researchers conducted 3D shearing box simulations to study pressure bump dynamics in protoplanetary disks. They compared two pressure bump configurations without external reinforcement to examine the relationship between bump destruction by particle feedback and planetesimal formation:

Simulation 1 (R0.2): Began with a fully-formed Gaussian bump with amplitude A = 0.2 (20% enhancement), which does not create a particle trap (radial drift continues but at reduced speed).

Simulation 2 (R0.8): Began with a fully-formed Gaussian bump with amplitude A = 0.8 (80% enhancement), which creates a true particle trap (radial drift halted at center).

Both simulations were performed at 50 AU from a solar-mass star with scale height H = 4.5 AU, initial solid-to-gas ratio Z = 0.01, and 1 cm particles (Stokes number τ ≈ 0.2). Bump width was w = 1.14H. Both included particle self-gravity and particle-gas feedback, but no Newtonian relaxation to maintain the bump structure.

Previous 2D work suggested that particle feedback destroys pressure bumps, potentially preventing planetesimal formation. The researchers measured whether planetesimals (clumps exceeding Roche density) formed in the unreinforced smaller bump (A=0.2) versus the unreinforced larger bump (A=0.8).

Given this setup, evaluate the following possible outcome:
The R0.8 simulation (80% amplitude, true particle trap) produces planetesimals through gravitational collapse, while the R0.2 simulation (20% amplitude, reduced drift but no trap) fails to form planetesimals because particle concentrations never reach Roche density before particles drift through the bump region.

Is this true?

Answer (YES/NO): NO